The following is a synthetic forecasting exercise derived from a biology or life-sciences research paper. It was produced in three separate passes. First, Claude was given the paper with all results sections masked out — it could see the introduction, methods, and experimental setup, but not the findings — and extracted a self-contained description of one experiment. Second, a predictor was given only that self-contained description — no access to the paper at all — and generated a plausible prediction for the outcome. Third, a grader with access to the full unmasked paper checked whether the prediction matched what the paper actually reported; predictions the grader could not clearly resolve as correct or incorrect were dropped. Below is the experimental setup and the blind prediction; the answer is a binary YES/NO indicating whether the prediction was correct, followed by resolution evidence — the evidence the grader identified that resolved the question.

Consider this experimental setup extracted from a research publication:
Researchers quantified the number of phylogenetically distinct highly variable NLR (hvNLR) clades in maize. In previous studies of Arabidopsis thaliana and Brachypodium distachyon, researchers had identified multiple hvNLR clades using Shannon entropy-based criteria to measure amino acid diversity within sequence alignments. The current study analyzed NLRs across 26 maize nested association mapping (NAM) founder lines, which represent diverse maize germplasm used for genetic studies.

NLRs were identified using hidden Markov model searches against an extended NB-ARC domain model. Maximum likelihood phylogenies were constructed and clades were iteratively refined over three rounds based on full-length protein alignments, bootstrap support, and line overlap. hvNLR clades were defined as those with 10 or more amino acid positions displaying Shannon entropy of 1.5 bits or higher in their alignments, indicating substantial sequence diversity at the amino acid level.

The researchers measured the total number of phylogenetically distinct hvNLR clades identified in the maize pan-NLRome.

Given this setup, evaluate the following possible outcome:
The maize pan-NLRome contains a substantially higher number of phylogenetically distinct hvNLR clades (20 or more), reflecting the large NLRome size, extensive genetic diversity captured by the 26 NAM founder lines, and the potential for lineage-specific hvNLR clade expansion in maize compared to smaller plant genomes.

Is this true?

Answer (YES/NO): NO